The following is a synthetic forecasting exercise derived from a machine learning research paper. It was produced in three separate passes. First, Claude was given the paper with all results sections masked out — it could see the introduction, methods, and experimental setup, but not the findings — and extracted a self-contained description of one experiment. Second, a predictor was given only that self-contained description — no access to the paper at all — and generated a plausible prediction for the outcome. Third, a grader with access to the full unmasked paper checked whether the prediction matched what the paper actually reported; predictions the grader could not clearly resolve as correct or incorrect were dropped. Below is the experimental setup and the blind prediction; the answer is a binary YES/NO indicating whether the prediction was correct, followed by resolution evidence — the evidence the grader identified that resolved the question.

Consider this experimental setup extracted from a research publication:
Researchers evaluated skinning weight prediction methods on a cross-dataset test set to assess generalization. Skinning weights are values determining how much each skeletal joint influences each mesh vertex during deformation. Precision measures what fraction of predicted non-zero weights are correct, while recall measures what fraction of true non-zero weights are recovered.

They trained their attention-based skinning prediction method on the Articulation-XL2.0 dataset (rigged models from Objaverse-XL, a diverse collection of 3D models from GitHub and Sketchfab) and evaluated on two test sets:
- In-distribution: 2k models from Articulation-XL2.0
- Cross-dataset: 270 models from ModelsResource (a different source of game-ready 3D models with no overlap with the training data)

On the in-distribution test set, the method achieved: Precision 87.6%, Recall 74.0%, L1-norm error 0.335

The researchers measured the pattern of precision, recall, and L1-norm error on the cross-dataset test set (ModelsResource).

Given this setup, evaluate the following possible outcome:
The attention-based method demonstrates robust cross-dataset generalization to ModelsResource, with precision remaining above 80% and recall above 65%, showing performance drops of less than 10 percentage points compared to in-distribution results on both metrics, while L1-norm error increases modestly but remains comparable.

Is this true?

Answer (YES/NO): NO